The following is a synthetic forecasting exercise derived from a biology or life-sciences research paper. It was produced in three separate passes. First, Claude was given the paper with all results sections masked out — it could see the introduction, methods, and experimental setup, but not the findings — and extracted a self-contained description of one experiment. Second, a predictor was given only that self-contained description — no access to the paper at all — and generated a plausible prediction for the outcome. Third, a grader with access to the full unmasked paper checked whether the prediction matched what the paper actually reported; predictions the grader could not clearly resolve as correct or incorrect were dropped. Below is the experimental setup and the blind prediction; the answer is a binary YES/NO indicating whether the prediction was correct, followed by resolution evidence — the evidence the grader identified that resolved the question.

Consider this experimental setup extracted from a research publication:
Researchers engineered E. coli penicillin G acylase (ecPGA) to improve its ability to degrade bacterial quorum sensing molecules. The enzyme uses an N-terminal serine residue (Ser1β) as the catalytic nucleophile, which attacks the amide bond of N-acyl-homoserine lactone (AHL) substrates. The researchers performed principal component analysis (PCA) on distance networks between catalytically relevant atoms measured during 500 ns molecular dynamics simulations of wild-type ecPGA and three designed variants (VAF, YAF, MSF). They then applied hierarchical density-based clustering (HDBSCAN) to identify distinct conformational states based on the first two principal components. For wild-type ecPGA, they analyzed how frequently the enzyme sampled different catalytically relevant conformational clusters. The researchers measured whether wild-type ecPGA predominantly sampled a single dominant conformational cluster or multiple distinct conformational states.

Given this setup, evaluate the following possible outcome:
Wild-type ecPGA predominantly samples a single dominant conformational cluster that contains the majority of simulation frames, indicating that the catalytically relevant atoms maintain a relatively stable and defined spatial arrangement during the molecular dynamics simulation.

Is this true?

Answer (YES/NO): NO